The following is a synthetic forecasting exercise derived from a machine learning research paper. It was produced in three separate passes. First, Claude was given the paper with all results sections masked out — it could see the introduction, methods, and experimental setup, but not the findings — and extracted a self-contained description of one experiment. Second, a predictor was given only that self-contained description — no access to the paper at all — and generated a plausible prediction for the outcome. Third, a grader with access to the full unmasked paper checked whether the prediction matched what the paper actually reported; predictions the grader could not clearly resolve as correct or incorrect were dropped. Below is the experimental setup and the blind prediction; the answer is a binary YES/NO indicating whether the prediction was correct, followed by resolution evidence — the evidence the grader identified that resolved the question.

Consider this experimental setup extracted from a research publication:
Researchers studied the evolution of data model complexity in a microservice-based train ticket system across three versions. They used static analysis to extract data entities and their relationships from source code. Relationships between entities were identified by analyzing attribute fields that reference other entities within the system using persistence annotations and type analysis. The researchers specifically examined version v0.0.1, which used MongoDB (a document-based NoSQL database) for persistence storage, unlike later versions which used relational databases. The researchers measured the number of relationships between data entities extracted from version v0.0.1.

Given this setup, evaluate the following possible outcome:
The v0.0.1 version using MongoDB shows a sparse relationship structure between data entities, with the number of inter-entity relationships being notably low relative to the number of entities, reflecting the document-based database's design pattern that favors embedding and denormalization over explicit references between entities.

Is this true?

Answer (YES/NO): NO